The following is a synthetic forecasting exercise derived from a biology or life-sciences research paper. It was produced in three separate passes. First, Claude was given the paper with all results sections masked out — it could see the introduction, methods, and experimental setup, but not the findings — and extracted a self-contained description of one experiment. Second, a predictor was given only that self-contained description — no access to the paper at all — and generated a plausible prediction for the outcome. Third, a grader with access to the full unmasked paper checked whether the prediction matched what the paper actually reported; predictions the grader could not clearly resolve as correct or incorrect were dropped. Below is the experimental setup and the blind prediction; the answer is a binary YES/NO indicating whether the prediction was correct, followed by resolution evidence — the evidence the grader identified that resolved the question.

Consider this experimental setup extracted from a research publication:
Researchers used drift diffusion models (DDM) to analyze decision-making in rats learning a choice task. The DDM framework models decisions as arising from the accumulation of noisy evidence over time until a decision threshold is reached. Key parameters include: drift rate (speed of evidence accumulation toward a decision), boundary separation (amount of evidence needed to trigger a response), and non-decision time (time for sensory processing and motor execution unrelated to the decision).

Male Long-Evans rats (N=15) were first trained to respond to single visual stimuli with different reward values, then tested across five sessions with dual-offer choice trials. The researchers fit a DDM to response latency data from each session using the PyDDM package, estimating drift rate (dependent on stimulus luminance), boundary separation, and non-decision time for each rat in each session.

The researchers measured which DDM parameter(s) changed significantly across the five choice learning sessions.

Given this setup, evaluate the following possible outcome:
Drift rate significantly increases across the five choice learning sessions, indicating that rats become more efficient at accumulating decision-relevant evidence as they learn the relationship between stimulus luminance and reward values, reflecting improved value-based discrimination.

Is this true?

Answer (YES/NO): NO